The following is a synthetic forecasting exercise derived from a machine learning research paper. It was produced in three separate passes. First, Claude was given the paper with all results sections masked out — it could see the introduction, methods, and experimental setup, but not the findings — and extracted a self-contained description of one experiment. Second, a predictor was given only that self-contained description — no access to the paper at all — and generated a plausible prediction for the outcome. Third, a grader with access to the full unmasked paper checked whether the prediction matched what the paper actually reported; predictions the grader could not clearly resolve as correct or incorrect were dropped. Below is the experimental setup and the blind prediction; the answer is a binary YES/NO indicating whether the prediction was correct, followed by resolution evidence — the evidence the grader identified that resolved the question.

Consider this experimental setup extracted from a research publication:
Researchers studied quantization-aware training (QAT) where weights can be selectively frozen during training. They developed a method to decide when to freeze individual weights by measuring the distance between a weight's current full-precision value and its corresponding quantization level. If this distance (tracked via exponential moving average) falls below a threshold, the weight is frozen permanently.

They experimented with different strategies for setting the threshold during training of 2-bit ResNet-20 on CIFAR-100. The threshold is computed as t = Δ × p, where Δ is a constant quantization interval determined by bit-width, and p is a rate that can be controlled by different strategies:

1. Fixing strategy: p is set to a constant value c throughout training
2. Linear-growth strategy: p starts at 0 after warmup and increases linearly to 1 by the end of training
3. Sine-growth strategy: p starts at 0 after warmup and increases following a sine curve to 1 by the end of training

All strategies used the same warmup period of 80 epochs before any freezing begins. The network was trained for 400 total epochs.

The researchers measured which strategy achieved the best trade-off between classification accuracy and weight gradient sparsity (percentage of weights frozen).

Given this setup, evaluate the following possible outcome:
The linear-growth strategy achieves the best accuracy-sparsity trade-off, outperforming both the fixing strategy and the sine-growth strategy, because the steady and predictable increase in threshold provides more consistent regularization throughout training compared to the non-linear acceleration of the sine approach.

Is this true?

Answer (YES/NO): YES